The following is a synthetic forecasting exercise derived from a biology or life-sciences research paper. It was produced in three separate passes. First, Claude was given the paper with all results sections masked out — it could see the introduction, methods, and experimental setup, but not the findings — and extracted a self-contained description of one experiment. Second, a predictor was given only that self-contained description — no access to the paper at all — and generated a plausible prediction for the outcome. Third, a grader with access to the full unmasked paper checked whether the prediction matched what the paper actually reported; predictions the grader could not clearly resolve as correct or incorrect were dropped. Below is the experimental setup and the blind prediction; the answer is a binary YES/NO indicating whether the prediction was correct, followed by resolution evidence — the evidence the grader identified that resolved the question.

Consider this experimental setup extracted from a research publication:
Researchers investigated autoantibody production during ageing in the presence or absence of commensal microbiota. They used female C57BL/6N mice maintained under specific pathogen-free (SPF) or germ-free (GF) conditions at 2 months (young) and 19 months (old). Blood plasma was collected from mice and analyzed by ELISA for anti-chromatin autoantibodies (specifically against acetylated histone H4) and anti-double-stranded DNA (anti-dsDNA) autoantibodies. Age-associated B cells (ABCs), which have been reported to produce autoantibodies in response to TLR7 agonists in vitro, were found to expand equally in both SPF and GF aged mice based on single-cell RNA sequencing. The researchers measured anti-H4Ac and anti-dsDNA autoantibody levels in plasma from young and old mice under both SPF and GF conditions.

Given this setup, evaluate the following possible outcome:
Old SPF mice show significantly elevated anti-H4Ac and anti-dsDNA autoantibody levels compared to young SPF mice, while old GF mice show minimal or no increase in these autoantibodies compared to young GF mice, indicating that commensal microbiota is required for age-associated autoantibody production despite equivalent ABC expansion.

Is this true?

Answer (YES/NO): NO